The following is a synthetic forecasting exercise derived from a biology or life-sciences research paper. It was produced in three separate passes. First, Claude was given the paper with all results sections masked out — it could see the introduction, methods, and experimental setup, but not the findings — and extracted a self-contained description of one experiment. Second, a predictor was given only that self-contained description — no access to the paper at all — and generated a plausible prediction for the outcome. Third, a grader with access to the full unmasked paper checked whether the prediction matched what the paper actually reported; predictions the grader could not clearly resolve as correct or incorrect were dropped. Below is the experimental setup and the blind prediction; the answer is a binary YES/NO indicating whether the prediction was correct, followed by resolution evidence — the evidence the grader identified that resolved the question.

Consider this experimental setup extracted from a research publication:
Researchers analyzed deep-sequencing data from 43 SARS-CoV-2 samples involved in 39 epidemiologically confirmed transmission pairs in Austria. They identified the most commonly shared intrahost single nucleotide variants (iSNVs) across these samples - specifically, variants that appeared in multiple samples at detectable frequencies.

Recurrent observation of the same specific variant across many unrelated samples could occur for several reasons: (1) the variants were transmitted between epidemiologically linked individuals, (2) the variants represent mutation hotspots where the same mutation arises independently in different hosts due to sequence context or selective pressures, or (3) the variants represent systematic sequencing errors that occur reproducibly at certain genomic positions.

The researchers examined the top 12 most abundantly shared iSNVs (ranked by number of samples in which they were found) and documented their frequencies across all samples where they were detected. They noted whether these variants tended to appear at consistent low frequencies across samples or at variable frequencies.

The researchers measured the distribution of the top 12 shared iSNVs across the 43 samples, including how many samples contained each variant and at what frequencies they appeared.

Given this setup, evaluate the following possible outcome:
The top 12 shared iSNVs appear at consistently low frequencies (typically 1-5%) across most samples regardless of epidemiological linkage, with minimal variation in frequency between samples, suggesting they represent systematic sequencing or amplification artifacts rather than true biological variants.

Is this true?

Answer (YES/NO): YES